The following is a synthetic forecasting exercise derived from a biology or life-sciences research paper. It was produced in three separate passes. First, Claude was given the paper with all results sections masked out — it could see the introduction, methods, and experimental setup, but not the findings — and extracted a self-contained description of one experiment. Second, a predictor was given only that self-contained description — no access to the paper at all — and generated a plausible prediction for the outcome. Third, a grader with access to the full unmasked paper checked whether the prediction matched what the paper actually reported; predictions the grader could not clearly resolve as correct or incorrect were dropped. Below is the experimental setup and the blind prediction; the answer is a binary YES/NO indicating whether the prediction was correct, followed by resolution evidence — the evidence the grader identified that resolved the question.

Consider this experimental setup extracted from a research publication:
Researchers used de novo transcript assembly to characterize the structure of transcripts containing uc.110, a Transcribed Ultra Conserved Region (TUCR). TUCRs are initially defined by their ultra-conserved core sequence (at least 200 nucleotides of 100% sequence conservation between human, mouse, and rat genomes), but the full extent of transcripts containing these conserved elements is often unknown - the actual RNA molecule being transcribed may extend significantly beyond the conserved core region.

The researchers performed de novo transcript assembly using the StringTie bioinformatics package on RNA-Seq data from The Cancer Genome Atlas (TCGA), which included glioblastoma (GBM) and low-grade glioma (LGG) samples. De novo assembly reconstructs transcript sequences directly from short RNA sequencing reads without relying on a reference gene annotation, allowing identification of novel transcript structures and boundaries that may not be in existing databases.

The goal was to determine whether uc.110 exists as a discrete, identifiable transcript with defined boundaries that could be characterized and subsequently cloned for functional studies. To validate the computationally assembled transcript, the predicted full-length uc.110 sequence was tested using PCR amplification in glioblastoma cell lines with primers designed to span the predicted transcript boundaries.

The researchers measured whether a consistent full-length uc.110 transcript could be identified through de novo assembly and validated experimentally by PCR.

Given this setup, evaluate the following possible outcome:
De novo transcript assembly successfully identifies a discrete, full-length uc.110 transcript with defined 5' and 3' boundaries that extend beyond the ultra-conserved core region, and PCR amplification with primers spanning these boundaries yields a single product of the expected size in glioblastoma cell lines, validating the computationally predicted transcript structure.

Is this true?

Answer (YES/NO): YES